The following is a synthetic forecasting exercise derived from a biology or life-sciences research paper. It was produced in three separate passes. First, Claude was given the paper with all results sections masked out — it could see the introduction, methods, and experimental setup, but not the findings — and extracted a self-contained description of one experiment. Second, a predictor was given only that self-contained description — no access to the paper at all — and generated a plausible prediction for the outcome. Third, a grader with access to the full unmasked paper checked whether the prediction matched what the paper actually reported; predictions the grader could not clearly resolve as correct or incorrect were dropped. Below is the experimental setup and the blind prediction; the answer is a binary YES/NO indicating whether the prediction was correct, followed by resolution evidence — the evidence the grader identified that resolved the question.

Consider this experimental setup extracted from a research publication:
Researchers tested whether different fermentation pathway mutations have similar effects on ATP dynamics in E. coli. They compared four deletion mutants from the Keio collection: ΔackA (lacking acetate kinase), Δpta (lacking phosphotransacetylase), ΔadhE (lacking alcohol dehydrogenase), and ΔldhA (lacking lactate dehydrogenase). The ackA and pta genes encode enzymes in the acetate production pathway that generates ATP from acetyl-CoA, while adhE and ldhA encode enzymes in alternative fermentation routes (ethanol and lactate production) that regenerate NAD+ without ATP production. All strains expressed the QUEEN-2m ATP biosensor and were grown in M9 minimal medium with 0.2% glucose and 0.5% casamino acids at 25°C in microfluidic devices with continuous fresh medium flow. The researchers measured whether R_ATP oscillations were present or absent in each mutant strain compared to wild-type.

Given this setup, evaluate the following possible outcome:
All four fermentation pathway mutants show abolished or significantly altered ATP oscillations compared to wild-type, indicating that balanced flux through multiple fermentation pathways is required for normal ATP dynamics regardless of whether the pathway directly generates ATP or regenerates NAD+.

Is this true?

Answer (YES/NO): NO